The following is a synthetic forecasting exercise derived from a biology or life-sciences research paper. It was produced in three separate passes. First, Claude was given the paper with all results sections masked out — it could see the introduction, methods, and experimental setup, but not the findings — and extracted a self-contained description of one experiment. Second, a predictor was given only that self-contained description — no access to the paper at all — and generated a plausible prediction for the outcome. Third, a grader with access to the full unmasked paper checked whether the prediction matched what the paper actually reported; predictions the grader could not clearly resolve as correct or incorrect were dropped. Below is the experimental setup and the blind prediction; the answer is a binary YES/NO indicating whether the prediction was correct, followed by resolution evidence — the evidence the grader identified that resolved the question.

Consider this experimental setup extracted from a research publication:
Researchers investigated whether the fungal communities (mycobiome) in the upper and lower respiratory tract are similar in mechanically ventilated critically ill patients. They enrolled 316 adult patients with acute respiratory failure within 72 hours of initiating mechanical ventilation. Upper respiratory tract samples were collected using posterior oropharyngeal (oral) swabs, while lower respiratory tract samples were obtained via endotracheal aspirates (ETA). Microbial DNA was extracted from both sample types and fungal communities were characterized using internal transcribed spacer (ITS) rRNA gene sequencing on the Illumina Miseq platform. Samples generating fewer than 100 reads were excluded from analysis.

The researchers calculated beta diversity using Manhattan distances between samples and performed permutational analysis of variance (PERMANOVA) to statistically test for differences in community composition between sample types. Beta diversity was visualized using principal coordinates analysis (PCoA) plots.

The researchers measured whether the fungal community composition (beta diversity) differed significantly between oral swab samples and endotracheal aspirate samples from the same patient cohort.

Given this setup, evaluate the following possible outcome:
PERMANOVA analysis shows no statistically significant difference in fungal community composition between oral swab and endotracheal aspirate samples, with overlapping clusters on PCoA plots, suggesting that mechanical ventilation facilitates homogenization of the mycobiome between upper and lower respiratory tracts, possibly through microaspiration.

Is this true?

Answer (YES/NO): NO